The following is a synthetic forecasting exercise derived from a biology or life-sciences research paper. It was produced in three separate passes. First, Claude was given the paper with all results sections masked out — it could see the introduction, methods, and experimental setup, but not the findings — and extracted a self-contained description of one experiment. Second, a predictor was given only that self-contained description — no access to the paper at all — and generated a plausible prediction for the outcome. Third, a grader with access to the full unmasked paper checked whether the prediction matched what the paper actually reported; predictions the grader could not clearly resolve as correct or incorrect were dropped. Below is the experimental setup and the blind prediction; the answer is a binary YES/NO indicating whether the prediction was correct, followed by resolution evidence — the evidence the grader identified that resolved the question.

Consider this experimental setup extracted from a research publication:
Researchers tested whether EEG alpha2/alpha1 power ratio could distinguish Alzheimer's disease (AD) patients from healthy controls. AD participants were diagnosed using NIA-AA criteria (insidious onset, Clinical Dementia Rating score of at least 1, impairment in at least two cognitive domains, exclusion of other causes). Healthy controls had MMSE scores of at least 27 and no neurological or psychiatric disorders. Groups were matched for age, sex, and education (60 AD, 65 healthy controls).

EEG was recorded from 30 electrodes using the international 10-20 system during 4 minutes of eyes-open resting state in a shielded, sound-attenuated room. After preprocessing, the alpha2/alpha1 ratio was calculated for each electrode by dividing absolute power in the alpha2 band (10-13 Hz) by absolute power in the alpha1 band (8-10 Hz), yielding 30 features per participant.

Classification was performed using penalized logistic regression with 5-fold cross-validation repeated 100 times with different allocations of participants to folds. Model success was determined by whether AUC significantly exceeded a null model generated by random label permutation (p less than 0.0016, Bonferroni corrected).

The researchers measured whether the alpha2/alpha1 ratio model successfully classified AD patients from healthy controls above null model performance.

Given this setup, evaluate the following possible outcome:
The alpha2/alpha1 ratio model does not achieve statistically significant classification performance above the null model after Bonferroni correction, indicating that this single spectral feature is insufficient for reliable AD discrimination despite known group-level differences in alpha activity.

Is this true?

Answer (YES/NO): NO